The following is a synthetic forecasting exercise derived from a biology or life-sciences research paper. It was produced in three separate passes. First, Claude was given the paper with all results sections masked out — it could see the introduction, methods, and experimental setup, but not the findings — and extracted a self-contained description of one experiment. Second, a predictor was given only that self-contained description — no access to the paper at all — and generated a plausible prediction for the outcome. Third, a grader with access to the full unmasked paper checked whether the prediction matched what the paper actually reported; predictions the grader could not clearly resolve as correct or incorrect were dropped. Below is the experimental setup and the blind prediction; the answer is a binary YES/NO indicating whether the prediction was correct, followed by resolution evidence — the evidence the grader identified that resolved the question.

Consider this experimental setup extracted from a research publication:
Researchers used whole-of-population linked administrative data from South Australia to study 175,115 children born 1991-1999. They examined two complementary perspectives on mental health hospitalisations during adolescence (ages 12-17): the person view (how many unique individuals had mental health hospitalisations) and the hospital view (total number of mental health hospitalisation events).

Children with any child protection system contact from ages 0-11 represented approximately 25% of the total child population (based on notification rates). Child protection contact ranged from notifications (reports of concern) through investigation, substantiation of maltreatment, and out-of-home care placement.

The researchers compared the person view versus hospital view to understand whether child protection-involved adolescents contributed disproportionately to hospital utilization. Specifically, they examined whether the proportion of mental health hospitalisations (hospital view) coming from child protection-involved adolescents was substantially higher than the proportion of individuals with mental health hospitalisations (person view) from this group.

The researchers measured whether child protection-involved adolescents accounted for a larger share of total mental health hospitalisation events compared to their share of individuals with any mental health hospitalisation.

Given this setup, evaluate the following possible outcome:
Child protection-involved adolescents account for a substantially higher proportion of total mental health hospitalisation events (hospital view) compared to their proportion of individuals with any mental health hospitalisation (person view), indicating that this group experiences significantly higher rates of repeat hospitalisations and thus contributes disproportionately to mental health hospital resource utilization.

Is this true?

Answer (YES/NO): NO